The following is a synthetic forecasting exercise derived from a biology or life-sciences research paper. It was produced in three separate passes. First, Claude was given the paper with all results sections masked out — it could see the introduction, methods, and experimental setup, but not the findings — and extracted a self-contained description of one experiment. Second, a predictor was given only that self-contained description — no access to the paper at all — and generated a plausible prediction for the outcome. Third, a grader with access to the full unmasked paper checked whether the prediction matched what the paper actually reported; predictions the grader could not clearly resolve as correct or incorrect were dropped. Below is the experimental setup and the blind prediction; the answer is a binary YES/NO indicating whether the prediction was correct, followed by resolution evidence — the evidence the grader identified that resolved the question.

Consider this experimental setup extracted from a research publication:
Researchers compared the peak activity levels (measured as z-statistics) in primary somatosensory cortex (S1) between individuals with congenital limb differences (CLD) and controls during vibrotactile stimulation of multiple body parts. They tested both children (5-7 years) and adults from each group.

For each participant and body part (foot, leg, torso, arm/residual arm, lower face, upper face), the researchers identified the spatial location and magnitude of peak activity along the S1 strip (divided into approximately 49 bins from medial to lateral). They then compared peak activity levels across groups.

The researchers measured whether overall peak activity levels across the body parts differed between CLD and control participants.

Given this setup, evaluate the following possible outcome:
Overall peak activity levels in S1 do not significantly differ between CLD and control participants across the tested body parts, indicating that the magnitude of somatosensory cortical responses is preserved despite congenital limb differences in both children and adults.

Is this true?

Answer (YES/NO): NO